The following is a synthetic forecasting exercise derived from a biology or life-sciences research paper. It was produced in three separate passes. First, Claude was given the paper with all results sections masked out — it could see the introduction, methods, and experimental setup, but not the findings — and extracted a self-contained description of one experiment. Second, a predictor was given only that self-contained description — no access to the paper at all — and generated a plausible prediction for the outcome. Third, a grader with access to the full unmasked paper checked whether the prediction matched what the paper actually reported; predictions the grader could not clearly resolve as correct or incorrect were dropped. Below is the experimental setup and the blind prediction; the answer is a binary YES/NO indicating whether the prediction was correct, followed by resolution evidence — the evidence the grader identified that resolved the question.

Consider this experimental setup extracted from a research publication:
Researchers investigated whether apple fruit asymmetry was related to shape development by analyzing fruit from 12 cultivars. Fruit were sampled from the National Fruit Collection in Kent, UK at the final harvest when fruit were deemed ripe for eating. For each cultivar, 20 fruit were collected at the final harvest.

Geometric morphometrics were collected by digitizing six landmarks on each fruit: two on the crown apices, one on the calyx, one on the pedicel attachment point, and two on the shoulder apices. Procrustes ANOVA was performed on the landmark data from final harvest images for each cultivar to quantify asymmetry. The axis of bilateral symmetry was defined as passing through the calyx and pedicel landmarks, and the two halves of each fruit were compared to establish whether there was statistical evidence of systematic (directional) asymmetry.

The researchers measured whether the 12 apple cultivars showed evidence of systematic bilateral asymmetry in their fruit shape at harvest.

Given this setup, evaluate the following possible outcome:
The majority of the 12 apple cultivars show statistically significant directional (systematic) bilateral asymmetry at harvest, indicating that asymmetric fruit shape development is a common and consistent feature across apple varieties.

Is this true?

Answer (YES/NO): NO